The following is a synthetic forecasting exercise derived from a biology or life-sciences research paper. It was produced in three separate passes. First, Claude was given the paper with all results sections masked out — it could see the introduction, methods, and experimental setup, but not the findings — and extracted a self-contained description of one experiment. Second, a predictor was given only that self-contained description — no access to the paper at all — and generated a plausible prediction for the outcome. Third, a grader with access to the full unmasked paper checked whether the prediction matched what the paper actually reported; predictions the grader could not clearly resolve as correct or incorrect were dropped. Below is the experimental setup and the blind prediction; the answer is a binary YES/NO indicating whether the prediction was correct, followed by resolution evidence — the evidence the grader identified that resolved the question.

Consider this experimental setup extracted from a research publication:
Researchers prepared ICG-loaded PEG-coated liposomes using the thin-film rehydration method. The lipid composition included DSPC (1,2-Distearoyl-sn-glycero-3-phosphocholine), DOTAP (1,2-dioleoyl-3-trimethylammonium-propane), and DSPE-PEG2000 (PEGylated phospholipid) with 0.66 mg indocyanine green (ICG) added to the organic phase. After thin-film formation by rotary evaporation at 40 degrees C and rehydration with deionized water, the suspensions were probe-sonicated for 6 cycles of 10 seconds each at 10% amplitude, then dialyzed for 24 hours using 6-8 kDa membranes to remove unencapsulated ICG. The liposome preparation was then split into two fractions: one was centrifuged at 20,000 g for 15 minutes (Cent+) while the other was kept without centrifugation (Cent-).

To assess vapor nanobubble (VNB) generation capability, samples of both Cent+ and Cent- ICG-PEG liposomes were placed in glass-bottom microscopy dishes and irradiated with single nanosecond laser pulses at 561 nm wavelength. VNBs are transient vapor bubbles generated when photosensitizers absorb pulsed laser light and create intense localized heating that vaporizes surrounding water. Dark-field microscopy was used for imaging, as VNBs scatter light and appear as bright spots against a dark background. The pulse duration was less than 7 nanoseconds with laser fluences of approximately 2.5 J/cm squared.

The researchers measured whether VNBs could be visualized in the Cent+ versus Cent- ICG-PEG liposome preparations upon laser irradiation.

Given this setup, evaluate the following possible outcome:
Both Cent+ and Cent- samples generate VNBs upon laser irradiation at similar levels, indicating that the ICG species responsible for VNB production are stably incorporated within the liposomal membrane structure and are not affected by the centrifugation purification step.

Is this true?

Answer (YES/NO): NO